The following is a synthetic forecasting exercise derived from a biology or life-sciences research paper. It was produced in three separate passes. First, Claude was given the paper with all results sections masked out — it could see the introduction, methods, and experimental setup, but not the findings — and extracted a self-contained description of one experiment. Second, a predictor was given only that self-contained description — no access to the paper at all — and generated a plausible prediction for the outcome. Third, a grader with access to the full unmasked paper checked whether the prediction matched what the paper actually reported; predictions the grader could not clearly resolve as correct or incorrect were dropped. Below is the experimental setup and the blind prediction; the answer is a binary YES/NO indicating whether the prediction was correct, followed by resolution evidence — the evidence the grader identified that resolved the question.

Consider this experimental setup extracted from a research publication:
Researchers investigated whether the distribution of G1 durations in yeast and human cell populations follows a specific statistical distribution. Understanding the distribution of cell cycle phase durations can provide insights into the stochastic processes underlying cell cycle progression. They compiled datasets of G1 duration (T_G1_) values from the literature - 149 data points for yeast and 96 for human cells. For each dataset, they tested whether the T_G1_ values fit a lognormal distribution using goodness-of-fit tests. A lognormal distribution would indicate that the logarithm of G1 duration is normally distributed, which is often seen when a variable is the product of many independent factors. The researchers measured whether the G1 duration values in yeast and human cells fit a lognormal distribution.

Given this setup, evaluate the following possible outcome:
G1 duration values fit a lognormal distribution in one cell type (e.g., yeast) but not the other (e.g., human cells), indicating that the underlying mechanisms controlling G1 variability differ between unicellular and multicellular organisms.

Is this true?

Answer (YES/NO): NO